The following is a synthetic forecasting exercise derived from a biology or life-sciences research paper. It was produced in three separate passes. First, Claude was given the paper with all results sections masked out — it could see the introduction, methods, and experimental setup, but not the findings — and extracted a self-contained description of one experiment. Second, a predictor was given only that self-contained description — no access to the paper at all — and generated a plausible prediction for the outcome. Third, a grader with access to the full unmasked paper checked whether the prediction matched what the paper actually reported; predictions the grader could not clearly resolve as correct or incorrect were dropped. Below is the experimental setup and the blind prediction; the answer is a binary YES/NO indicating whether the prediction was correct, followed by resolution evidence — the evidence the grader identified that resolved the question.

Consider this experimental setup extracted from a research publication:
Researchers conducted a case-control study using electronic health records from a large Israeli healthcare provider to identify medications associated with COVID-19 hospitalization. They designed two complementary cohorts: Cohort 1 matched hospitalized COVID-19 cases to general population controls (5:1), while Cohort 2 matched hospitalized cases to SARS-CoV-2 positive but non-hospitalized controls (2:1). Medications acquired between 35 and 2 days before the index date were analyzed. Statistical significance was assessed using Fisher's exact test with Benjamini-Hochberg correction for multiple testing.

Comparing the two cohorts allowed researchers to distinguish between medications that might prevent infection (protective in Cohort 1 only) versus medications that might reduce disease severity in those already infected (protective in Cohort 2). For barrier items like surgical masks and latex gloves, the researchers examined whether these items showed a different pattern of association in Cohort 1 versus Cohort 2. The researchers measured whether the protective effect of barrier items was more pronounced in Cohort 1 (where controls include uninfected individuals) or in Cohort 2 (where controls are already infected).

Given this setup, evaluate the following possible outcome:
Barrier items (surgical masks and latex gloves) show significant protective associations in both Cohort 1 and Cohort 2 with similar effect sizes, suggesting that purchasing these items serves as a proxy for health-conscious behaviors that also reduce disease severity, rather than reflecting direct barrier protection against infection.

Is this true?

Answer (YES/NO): NO